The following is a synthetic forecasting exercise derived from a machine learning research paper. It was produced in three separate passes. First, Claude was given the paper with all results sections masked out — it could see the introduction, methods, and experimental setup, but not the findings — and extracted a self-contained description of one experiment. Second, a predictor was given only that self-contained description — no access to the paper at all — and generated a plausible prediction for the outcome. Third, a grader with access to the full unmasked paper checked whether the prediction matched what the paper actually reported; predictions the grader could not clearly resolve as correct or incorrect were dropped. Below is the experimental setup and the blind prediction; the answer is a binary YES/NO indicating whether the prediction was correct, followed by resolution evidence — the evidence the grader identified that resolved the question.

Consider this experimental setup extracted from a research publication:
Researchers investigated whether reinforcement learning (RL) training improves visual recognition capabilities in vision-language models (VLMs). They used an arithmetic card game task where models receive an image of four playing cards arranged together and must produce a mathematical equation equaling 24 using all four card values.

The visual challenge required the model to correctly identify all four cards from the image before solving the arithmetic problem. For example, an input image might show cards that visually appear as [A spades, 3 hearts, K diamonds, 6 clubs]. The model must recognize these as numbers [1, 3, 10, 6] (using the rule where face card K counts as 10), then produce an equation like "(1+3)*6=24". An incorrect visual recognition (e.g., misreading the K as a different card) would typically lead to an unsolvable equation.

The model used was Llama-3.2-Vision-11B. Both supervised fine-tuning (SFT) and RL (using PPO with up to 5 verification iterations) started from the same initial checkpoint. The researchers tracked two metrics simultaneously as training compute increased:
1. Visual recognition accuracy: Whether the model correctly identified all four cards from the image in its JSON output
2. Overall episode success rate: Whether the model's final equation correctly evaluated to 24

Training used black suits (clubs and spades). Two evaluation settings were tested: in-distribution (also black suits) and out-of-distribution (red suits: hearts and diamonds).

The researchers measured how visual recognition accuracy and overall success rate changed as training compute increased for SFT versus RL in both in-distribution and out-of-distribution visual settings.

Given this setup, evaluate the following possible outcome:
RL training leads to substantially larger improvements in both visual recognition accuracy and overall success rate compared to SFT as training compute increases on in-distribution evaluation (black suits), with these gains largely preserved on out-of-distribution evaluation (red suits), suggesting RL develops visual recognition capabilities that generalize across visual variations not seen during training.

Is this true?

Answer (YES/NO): YES